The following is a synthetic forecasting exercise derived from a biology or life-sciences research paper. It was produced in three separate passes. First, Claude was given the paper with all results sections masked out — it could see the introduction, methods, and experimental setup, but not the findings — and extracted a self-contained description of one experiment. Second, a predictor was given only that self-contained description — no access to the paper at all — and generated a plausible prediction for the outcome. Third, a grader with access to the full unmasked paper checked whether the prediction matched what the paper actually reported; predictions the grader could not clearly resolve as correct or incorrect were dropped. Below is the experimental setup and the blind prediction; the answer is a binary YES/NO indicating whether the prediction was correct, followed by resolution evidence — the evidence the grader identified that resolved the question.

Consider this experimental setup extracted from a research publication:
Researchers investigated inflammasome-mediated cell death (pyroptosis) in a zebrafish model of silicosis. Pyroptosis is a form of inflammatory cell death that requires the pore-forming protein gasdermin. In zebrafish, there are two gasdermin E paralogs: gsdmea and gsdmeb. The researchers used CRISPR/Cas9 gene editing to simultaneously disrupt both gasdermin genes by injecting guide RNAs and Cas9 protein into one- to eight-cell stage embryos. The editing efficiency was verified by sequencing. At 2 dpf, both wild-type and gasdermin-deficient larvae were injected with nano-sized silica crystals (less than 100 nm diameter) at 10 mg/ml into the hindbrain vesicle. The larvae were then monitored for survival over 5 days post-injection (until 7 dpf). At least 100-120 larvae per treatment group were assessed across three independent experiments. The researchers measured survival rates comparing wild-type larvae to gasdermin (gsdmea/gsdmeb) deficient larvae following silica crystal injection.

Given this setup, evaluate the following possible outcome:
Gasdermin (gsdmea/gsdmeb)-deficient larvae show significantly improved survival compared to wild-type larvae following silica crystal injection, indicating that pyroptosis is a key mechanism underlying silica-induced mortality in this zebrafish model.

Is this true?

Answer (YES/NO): NO